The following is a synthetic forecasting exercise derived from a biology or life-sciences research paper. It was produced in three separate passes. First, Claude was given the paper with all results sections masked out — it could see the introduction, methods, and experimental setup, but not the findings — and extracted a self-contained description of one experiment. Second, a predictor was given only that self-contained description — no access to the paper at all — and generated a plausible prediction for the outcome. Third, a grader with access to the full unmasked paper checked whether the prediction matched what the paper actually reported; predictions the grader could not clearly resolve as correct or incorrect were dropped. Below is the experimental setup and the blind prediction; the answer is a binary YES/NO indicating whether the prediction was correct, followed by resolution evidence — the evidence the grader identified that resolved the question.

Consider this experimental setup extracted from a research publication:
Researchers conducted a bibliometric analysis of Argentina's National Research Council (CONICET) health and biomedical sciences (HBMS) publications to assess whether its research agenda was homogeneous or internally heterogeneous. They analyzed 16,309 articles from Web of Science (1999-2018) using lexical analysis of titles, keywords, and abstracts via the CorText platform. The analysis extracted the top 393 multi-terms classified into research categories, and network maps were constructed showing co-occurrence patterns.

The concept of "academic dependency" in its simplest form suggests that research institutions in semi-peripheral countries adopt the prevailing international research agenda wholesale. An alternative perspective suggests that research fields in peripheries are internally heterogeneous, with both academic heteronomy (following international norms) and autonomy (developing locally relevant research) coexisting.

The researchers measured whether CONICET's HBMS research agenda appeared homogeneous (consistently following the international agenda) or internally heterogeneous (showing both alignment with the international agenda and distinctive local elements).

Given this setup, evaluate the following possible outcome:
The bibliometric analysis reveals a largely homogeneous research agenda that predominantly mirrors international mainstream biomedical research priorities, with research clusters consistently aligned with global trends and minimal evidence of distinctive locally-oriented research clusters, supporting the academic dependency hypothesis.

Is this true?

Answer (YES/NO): NO